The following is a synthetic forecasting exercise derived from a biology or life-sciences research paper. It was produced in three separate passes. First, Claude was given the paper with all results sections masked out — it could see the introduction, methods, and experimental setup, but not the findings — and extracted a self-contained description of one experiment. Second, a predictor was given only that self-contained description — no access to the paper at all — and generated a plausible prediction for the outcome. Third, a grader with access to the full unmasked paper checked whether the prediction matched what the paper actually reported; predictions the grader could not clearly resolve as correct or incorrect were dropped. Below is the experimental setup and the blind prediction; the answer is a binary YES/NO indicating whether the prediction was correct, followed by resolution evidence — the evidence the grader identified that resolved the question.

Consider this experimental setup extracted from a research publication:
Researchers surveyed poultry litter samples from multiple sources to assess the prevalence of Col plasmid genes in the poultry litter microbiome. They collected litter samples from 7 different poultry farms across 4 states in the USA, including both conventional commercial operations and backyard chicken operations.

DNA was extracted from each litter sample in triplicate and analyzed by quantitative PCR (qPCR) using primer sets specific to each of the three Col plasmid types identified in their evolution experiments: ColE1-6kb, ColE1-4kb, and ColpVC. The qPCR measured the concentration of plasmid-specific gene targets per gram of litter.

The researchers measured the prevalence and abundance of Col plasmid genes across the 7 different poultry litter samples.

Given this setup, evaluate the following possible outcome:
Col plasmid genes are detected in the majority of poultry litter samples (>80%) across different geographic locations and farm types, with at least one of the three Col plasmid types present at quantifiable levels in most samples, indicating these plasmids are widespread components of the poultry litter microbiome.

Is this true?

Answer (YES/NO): YES